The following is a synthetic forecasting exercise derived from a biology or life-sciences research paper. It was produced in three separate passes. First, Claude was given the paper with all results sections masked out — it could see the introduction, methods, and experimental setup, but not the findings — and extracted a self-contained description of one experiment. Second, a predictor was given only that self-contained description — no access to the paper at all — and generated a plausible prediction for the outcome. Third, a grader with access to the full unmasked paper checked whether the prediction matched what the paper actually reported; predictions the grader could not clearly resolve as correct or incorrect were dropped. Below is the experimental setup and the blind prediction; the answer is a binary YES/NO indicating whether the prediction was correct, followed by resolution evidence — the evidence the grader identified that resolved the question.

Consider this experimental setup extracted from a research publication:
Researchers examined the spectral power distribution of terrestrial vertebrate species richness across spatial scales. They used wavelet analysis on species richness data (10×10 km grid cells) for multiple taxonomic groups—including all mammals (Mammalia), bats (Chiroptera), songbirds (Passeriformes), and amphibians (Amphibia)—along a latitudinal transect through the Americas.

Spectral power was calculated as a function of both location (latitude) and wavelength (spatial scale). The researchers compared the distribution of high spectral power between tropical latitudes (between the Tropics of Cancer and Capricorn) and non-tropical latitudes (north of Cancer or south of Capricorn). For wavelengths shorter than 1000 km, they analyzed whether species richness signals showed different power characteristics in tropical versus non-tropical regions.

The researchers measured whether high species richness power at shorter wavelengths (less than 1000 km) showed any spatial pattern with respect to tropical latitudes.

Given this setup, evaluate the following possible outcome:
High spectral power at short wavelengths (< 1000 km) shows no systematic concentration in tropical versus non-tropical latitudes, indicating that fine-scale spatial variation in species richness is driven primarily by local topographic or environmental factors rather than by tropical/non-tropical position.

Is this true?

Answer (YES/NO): NO